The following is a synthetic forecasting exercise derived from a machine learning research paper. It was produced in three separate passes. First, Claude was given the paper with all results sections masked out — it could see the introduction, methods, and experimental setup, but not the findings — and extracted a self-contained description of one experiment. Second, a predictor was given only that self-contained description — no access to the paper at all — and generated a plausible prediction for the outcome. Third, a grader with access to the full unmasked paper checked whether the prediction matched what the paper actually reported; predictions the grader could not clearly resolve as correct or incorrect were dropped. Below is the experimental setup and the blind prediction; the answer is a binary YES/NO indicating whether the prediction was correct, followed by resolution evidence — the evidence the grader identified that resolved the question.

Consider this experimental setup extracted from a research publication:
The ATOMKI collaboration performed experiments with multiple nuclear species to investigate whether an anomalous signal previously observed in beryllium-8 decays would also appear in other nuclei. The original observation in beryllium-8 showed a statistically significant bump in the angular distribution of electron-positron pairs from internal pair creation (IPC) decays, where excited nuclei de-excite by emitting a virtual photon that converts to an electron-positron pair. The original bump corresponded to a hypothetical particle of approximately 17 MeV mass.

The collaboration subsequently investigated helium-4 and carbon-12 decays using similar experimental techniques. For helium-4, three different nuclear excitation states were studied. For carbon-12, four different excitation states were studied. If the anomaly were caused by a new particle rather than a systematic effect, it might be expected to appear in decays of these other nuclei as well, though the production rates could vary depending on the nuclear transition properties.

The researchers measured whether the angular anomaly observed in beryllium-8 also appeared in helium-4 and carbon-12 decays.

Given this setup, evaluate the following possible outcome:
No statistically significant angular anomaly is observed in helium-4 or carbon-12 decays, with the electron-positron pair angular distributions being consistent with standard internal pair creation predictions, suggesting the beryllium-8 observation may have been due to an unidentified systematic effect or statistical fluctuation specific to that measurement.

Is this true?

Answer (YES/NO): NO